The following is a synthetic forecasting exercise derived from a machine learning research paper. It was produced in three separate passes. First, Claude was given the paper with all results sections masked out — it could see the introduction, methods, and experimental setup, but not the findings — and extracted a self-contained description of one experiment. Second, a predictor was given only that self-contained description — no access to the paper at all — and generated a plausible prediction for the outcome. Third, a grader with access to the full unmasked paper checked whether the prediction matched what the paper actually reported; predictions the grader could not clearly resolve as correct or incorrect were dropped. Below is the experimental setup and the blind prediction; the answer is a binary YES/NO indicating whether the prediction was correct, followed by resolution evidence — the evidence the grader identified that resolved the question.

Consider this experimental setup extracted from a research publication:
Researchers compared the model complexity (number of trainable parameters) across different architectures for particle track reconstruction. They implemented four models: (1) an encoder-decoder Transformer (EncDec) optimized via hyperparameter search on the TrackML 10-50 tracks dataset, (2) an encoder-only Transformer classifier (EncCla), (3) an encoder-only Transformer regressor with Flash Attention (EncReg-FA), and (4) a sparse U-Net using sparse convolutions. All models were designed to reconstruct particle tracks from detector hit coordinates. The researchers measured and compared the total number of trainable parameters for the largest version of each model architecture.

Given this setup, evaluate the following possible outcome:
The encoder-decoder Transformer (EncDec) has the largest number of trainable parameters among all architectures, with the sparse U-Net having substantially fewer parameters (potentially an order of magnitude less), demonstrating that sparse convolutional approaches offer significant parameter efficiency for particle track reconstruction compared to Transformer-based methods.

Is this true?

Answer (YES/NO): NO